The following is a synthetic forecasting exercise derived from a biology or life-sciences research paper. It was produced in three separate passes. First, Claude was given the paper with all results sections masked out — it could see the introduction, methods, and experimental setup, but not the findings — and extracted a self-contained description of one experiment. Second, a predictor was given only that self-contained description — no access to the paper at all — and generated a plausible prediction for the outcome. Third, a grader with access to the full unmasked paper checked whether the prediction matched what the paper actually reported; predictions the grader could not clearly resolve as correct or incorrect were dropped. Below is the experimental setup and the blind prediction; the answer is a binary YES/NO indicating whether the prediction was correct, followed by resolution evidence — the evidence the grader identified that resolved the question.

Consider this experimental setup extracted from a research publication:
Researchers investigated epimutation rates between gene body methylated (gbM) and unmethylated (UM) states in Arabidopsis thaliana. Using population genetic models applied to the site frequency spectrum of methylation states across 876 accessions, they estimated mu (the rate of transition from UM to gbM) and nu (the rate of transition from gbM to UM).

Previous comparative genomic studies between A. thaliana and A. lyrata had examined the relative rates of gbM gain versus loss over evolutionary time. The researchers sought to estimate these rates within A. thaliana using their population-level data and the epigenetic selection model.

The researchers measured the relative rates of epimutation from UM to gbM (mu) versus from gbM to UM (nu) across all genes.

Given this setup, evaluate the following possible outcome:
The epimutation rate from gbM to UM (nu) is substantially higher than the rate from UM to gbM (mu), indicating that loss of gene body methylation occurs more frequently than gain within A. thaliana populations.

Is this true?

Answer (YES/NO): YES